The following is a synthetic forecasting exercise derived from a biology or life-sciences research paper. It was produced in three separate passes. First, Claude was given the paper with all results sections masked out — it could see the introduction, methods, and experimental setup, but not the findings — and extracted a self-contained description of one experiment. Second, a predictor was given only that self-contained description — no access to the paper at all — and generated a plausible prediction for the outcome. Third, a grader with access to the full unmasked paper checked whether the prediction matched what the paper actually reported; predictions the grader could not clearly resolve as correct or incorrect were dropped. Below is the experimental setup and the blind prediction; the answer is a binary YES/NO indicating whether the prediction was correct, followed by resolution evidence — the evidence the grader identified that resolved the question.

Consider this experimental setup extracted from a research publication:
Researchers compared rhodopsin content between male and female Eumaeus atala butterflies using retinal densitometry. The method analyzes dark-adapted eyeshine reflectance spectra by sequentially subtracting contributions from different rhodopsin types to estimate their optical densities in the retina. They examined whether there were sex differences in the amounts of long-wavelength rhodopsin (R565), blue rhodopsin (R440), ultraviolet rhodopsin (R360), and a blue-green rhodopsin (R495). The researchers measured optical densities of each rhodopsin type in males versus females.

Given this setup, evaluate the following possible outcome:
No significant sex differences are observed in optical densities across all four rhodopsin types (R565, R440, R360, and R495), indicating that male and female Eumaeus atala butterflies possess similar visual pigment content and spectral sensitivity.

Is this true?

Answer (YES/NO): NO